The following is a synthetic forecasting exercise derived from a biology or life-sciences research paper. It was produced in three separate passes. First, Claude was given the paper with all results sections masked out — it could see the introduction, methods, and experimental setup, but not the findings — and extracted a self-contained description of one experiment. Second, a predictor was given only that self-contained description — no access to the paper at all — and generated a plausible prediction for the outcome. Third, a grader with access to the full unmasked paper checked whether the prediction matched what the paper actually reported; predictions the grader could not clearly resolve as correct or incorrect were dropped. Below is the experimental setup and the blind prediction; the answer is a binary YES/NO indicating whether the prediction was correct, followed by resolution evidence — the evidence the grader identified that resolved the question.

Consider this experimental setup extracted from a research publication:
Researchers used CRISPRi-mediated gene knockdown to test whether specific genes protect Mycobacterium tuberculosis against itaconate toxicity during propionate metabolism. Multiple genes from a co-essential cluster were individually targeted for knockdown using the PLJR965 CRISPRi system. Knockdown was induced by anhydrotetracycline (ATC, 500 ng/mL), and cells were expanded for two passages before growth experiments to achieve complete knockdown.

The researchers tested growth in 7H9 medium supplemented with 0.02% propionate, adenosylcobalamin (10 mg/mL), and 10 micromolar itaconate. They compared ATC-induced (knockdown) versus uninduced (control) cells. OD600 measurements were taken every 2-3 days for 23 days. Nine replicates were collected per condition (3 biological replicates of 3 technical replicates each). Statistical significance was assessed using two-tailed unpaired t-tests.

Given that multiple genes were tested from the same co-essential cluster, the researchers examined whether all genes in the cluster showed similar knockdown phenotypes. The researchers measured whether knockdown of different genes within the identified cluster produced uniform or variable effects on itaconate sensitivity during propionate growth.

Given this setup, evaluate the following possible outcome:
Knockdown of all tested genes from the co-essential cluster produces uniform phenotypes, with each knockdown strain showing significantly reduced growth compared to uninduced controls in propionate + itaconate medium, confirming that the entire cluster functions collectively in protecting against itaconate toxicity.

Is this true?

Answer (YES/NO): YES